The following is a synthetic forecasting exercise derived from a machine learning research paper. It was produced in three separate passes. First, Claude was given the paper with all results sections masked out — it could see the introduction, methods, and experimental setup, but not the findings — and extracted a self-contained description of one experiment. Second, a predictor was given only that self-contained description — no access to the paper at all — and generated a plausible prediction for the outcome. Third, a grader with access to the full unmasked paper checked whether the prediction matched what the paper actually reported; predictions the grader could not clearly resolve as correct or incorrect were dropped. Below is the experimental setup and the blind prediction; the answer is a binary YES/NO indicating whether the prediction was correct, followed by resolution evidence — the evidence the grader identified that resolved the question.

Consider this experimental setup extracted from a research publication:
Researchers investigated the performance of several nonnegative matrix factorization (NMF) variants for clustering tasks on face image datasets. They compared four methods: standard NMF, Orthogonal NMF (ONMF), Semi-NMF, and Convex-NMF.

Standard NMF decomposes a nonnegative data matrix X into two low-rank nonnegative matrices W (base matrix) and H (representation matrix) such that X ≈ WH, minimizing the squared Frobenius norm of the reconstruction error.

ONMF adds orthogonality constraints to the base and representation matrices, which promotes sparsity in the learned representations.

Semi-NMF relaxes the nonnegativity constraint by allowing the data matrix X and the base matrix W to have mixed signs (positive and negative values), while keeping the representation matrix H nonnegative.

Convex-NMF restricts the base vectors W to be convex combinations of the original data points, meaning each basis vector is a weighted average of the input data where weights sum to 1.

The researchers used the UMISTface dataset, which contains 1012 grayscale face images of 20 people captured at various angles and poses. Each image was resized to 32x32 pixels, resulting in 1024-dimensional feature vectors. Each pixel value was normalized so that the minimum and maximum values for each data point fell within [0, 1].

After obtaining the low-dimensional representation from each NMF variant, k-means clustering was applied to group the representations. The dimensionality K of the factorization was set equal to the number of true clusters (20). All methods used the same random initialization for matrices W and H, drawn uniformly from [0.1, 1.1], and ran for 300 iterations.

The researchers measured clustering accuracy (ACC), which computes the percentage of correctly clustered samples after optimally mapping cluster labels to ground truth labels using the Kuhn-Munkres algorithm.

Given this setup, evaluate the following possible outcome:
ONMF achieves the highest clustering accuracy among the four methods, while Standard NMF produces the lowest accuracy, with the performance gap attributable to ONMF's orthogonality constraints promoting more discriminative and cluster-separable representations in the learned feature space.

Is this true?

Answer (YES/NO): NO